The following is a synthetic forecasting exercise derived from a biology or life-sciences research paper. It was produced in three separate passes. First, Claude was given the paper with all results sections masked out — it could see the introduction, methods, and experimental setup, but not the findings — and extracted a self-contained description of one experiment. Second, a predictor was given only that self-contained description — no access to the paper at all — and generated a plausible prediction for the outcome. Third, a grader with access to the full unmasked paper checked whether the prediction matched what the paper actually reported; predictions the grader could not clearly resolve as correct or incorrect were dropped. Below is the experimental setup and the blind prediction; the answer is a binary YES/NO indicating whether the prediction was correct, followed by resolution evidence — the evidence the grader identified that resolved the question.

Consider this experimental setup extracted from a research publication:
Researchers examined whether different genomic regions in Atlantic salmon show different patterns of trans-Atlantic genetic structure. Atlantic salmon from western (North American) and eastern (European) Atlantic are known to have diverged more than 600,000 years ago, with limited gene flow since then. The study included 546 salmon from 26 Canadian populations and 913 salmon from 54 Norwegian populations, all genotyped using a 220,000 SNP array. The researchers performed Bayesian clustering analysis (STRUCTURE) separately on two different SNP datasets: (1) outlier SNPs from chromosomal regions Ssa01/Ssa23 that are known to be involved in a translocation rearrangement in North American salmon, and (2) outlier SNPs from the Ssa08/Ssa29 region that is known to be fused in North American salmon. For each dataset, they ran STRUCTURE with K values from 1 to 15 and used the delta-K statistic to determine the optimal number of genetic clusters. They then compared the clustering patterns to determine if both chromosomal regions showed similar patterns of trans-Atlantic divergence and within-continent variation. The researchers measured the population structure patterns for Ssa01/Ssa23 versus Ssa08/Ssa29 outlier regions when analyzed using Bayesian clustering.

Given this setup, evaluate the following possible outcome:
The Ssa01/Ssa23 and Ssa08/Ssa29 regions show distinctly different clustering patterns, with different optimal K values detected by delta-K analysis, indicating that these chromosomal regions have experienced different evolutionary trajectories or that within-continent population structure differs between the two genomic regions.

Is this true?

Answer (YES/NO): NO